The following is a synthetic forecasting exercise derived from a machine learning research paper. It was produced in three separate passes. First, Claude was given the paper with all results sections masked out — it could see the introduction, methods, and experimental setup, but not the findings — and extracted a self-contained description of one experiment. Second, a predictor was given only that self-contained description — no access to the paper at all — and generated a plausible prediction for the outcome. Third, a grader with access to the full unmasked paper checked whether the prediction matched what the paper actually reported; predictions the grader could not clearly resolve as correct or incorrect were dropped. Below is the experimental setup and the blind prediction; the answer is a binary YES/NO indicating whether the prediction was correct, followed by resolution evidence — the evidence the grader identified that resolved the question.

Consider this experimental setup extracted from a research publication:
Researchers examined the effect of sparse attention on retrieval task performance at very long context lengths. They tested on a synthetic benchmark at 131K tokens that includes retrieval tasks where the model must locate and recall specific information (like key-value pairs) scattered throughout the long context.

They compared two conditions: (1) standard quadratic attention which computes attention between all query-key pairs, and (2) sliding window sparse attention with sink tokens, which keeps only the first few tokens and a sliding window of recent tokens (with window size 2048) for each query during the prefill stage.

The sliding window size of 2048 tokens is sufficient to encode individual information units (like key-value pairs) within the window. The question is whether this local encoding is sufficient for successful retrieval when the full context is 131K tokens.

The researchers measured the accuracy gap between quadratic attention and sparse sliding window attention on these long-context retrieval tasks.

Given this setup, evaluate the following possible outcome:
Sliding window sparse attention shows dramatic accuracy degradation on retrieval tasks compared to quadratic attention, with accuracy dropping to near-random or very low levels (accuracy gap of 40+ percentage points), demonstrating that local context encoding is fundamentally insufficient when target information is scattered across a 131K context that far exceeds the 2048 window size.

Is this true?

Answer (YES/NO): YES